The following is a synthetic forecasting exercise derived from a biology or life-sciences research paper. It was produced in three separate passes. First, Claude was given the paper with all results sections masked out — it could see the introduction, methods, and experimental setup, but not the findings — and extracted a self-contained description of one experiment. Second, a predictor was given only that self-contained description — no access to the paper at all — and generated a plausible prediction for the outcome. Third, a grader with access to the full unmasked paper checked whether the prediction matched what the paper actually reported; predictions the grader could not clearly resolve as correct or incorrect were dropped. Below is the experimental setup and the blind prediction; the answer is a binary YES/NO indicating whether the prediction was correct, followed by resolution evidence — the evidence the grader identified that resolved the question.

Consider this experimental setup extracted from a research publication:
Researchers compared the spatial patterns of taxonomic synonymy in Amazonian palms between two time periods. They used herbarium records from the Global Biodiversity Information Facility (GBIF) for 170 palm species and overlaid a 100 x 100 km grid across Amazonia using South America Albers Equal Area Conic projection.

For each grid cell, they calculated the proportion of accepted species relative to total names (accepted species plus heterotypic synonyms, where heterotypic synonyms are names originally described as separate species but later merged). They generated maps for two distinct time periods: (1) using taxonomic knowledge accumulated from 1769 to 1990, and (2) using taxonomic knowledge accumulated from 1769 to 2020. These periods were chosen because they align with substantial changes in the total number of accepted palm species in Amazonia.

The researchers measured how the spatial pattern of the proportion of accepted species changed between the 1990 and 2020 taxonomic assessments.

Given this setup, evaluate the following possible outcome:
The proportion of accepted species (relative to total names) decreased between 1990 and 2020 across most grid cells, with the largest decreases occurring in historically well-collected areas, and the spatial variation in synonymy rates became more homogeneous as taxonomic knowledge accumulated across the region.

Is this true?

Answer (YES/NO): NO